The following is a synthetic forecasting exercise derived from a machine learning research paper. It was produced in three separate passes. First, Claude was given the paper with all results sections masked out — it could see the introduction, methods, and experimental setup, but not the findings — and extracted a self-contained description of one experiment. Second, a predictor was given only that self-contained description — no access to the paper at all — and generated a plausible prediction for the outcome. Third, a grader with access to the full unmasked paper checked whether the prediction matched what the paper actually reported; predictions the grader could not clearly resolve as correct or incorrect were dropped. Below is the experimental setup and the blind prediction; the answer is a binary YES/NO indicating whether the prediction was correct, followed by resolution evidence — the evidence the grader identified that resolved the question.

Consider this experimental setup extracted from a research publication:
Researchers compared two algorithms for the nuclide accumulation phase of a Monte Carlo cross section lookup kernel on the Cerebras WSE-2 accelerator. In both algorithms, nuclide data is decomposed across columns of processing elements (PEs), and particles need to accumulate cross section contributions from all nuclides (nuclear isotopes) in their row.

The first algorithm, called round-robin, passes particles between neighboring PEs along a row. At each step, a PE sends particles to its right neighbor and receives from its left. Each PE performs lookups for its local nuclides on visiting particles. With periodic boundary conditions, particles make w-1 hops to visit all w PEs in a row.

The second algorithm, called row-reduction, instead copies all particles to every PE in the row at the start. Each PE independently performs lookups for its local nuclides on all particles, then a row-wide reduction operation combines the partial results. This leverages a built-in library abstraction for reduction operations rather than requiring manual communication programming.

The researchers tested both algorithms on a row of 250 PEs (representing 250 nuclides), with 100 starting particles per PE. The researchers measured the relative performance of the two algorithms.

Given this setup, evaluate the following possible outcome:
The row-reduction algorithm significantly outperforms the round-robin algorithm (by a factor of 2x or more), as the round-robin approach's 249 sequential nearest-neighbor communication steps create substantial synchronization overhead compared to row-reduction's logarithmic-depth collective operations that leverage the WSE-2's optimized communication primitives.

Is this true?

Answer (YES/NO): NO